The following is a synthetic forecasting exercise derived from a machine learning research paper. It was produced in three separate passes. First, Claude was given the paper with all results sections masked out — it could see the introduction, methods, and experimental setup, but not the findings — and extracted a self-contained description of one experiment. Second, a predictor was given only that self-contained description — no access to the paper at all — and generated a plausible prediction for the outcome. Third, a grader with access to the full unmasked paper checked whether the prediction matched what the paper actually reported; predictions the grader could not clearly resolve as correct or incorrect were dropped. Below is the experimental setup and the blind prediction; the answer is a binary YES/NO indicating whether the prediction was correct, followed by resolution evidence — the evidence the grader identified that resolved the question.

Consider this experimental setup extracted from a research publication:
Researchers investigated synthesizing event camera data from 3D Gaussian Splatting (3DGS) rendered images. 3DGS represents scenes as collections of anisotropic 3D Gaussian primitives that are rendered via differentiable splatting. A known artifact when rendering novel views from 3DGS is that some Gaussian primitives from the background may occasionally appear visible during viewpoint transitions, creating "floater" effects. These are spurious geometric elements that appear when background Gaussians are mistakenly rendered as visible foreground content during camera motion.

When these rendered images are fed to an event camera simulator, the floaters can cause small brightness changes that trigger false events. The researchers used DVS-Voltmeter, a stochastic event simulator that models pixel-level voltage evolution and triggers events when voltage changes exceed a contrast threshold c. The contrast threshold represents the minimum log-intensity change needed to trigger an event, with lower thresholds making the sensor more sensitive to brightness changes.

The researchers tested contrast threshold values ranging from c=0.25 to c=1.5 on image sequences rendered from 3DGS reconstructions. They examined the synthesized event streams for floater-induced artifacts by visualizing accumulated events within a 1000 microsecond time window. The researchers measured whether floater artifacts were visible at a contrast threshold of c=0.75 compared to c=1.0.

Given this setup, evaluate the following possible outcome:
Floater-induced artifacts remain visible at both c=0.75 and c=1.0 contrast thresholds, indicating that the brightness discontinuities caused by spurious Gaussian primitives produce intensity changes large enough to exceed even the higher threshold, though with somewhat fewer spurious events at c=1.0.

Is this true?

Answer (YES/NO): NO